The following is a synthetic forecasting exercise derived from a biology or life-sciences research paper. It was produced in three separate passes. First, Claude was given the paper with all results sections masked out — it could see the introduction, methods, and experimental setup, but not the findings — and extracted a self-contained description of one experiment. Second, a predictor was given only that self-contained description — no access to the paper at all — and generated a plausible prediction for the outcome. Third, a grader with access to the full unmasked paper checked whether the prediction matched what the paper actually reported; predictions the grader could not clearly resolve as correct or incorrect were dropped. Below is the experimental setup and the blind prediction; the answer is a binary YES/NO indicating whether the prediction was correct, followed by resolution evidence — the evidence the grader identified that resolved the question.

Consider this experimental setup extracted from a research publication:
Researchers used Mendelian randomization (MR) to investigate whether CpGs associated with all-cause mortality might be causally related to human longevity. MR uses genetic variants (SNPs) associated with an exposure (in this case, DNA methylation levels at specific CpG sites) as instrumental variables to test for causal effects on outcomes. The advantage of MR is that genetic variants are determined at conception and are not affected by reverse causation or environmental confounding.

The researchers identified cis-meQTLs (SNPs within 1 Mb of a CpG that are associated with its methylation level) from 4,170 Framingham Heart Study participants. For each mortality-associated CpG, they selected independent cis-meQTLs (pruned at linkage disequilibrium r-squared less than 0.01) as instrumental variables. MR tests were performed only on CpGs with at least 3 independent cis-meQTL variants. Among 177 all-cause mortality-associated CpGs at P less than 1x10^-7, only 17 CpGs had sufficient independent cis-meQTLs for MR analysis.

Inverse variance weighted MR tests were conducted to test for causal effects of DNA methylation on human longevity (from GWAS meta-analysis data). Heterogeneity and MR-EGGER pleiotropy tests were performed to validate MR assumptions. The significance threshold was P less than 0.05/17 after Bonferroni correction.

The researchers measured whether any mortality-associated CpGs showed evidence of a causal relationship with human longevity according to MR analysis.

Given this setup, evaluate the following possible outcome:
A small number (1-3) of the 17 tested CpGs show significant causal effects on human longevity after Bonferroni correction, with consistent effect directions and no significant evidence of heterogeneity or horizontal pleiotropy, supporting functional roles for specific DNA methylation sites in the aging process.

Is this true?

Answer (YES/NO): NO